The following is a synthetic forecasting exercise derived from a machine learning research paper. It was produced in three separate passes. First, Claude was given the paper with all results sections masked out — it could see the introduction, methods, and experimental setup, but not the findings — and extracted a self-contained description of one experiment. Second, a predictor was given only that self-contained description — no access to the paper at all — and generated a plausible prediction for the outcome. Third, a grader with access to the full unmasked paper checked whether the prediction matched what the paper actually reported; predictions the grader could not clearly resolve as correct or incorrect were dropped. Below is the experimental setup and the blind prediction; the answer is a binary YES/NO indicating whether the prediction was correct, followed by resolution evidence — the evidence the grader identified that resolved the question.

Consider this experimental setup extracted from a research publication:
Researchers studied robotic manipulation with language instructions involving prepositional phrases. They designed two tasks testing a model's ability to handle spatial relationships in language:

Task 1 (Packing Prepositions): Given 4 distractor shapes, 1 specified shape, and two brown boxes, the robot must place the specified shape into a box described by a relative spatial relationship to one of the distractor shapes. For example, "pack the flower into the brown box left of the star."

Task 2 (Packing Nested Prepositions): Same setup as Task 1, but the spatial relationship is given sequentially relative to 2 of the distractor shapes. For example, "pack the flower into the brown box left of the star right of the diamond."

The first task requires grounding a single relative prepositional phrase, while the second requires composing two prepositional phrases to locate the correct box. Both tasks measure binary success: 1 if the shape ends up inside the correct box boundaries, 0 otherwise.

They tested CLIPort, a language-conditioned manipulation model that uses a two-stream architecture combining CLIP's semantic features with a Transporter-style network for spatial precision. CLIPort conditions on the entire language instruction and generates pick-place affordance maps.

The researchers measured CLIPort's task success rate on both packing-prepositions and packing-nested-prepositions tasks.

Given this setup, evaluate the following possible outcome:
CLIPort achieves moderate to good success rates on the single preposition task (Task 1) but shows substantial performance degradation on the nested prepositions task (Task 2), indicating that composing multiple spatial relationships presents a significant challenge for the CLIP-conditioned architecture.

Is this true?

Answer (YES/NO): NO